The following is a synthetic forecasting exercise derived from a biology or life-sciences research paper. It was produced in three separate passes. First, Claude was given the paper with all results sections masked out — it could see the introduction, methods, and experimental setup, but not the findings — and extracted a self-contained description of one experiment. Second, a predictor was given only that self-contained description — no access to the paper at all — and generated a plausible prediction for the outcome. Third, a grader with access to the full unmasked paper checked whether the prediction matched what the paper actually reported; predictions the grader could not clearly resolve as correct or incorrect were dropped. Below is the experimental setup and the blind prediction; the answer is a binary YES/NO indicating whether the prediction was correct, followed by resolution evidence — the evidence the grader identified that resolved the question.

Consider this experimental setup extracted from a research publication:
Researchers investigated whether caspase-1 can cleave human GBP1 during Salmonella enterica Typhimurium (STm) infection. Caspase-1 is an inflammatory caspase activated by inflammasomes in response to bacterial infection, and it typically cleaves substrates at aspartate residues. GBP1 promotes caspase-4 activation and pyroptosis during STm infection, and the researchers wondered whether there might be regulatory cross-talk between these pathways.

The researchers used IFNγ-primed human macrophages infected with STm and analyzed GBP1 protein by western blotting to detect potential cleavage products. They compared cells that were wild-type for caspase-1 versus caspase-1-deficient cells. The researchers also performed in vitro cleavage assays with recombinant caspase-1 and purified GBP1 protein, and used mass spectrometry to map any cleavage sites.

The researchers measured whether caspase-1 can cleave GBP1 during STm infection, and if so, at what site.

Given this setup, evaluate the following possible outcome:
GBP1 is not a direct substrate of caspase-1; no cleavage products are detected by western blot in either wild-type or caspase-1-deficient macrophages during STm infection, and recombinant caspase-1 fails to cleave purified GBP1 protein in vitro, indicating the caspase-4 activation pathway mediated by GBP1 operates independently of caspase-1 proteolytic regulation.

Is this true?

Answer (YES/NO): NO